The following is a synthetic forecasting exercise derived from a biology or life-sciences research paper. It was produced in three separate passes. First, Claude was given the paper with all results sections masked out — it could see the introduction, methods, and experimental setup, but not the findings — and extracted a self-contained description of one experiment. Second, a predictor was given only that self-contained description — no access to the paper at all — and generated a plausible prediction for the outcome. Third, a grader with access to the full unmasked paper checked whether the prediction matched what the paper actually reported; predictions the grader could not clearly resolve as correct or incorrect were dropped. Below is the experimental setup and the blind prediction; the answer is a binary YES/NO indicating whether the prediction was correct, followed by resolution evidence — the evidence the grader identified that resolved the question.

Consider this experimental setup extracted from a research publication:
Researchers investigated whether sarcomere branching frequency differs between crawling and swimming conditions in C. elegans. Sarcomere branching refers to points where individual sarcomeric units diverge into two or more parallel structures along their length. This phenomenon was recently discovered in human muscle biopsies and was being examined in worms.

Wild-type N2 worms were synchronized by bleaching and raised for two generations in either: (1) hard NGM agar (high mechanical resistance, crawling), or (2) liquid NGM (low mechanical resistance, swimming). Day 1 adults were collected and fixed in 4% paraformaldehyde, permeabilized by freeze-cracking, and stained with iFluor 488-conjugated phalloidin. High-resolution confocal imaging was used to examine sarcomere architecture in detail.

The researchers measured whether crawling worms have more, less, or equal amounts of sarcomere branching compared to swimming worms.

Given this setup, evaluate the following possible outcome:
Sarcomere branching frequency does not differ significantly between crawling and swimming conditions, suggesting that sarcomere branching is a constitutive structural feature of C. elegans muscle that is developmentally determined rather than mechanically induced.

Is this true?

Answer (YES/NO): NO